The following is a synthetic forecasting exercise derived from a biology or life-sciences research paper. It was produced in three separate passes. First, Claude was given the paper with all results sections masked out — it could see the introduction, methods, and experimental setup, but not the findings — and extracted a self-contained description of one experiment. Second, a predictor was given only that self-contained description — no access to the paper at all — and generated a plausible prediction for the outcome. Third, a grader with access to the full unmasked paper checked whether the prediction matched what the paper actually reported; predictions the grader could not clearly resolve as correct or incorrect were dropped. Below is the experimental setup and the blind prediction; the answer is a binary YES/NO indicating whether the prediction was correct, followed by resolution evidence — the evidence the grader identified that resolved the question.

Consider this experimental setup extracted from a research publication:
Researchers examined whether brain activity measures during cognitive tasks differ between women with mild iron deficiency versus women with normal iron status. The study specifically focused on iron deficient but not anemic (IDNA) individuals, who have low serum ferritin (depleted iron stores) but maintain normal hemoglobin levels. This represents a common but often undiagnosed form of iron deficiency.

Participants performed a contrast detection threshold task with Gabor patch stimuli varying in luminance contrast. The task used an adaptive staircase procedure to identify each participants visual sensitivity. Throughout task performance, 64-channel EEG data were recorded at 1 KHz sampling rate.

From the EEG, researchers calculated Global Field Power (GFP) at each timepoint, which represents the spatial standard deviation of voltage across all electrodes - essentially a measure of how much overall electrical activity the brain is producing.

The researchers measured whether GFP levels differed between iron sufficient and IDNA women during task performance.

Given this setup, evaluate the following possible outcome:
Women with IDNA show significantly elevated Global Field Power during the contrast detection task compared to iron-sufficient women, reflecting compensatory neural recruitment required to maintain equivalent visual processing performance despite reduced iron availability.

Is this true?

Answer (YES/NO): NO